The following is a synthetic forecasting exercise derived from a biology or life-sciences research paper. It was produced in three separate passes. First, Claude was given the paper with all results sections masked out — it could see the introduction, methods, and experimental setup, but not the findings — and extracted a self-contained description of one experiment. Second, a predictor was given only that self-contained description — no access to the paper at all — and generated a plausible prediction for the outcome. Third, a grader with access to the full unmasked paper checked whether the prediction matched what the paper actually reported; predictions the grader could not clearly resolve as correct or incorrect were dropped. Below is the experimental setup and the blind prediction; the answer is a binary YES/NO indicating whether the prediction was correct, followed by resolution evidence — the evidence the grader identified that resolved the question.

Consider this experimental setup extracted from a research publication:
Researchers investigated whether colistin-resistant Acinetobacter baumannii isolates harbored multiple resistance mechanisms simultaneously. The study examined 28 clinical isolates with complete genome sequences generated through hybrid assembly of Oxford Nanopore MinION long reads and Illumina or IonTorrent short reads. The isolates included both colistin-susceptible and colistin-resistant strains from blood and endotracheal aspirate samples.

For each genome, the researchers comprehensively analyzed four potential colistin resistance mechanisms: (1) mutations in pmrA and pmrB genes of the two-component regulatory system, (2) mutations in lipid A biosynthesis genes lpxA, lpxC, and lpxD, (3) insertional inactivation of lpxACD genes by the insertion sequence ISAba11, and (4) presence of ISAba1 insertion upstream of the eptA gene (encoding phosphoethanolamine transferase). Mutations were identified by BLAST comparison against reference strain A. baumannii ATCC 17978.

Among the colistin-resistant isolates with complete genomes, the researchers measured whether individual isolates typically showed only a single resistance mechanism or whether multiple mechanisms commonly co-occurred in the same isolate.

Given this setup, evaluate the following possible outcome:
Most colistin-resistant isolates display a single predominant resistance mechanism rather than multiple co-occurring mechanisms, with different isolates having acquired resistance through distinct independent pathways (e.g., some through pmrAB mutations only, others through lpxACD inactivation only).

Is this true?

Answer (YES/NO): NO